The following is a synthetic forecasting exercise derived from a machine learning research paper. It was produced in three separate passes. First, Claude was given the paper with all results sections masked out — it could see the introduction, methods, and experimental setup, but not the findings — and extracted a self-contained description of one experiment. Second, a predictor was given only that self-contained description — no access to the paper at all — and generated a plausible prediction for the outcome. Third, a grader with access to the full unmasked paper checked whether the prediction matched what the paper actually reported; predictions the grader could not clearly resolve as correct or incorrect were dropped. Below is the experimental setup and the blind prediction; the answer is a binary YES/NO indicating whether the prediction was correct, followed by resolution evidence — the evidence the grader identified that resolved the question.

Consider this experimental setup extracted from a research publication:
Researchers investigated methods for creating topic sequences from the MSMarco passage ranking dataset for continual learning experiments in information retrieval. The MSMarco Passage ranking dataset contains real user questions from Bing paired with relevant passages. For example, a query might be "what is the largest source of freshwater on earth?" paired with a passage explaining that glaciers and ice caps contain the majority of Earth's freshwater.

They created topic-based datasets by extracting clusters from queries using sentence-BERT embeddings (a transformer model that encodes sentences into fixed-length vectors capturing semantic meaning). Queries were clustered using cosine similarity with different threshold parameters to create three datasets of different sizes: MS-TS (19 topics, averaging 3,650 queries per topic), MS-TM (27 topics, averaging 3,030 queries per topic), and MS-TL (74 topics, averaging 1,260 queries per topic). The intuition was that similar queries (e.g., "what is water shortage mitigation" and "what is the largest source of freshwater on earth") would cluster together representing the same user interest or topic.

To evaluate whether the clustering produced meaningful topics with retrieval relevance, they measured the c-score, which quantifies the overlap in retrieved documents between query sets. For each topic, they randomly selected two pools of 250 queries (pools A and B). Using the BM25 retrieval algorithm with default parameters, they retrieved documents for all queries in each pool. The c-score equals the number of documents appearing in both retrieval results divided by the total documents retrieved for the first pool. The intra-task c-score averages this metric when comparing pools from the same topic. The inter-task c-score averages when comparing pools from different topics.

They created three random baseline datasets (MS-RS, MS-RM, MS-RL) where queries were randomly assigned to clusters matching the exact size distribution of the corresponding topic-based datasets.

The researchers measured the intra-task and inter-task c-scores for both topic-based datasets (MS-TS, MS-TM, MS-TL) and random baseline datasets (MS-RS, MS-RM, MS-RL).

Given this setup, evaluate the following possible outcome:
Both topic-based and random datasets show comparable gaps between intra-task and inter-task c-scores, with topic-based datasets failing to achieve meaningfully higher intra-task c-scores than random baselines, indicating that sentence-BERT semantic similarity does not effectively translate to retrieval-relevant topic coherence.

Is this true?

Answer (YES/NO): NO